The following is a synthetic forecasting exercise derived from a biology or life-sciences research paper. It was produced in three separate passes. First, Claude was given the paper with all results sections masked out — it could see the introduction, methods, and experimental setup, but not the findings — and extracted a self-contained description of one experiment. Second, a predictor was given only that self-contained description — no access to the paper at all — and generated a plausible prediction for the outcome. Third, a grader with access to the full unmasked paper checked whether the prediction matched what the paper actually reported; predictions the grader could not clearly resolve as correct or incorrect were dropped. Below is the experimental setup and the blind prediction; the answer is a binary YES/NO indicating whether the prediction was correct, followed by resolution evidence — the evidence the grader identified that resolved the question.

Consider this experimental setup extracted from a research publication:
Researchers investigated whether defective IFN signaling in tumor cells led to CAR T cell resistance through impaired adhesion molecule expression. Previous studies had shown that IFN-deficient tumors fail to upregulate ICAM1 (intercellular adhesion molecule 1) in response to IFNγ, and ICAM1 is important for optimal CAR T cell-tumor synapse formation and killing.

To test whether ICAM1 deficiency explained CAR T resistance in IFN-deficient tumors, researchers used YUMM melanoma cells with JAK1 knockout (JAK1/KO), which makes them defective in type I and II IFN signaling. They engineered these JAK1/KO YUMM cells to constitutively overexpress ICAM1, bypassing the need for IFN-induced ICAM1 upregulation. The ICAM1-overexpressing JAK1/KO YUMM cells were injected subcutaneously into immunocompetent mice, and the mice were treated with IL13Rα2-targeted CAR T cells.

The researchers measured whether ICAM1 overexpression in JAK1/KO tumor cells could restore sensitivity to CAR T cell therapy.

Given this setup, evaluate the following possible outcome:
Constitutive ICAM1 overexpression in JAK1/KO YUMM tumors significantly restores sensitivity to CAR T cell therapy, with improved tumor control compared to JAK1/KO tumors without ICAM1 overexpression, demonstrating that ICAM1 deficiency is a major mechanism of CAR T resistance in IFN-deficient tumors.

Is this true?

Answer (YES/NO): NO